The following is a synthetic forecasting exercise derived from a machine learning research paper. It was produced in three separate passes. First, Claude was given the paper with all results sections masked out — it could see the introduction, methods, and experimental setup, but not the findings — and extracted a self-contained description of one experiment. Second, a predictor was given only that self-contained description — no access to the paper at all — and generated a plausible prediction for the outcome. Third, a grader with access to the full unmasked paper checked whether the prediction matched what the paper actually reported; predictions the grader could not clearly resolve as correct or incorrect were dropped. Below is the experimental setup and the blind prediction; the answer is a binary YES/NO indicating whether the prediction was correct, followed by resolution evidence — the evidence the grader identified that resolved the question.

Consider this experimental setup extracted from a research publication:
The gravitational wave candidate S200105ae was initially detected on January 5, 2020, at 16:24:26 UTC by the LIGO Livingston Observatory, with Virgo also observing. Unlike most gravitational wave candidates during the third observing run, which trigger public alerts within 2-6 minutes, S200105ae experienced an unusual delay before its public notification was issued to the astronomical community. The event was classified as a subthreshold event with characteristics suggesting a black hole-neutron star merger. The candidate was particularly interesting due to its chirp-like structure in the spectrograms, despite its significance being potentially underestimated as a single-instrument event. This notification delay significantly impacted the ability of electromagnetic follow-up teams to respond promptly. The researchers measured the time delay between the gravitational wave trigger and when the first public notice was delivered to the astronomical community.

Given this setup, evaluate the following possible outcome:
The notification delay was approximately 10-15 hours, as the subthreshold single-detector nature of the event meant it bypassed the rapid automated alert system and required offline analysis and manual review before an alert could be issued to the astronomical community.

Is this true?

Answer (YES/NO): NO